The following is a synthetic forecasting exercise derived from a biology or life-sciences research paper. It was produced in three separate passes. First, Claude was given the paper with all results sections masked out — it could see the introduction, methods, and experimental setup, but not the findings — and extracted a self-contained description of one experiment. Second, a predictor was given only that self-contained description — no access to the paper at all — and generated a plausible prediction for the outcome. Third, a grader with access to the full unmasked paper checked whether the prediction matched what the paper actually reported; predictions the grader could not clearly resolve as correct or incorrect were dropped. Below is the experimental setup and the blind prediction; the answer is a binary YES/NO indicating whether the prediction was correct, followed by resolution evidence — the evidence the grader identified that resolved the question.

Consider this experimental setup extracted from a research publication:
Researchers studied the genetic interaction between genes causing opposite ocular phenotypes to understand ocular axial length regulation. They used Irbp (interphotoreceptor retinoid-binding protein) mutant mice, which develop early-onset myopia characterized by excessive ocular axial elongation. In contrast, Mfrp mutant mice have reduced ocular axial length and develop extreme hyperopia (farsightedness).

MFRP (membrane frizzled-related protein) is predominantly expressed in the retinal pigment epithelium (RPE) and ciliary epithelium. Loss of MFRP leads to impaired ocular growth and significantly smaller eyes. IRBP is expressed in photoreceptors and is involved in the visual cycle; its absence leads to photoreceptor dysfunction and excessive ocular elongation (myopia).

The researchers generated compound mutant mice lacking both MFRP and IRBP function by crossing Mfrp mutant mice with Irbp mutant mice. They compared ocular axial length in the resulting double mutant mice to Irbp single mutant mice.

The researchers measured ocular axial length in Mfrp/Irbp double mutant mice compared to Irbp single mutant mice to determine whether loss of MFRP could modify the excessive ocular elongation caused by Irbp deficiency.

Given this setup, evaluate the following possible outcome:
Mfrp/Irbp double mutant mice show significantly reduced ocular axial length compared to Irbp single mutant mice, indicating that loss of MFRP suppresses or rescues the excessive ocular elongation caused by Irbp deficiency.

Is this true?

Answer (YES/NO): YES